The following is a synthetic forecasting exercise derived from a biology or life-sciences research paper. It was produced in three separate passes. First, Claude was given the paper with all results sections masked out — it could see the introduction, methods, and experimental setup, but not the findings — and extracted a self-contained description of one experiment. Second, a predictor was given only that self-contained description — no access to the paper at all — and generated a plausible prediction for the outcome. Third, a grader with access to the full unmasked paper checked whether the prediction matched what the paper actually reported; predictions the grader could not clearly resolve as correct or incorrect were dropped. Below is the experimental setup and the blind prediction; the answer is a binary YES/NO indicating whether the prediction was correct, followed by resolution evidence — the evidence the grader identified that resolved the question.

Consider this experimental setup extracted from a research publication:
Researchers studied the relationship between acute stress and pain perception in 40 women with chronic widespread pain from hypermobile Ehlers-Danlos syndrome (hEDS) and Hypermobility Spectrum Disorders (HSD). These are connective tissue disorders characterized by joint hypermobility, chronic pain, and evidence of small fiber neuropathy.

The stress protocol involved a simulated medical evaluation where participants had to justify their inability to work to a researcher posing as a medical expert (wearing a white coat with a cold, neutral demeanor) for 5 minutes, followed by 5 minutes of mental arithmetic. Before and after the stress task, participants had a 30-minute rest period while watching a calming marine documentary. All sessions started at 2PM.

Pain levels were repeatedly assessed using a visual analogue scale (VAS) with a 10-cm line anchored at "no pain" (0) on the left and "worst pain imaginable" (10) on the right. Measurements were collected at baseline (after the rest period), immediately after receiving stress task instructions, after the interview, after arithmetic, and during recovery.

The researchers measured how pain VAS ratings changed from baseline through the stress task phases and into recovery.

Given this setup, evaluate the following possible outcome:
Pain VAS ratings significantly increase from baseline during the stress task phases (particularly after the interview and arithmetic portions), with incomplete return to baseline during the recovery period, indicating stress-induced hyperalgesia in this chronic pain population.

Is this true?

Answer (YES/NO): NO